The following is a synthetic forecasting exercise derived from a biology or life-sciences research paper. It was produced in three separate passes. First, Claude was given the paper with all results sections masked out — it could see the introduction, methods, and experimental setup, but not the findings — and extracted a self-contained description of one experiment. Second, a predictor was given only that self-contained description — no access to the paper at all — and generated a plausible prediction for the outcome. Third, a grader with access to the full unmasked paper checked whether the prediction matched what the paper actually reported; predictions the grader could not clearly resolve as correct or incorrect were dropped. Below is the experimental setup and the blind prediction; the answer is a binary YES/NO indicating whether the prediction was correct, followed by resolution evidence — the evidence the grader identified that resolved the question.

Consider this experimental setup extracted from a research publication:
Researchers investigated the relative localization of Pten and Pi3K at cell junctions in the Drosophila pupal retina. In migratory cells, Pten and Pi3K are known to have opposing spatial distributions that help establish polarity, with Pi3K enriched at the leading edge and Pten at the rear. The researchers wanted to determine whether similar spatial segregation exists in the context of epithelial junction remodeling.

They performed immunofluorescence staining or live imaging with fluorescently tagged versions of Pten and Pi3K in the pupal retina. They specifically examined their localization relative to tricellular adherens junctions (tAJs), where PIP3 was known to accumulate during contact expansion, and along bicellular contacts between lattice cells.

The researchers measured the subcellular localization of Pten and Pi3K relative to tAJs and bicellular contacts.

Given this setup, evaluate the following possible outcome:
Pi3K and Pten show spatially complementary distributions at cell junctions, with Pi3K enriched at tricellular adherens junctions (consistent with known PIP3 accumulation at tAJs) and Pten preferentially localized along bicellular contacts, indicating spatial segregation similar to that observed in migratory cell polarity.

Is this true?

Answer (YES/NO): NO